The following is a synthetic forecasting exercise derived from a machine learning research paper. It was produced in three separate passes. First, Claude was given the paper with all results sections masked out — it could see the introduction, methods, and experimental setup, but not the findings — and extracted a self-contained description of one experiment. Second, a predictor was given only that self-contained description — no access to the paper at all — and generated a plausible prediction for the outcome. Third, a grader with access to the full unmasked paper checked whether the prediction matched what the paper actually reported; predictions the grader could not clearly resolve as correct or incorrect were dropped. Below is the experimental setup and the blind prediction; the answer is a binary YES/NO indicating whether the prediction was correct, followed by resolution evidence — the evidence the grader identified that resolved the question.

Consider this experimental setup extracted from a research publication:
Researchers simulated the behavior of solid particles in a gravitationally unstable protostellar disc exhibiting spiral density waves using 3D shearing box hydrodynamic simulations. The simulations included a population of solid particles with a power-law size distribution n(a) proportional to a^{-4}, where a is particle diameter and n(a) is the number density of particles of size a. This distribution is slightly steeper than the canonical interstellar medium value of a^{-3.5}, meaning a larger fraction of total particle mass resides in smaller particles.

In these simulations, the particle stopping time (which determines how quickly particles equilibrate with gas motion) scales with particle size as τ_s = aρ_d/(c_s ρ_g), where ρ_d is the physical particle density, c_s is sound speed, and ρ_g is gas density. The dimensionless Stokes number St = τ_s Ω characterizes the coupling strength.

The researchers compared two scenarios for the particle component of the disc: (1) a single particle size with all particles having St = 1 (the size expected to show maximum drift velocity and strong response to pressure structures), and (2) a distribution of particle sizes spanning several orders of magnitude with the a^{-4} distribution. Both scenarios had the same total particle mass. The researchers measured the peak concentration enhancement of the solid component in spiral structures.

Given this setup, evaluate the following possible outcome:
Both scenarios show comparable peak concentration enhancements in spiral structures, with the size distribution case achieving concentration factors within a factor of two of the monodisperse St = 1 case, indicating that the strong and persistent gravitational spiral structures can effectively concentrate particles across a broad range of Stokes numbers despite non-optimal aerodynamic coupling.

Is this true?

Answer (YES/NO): NO